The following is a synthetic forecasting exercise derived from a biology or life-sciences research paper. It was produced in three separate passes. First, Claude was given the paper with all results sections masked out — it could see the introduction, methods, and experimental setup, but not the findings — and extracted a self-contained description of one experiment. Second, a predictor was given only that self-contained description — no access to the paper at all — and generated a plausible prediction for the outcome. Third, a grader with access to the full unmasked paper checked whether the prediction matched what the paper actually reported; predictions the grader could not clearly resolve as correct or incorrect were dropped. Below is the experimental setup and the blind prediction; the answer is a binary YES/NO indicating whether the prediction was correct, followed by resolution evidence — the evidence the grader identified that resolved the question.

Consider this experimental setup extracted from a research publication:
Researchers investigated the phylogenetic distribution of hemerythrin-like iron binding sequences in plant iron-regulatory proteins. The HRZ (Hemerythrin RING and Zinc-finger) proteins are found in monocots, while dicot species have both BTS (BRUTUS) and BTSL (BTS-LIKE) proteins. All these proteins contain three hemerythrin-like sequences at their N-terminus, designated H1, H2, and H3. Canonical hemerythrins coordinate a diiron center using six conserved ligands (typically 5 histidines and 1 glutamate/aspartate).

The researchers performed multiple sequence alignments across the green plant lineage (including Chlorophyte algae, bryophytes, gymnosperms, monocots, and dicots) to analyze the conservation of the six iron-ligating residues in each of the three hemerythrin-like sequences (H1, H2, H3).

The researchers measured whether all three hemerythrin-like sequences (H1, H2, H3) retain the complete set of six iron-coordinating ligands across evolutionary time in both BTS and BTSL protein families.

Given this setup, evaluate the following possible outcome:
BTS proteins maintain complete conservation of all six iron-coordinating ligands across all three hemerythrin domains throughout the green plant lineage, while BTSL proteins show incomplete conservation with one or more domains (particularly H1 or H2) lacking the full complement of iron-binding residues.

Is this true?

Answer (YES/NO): YES